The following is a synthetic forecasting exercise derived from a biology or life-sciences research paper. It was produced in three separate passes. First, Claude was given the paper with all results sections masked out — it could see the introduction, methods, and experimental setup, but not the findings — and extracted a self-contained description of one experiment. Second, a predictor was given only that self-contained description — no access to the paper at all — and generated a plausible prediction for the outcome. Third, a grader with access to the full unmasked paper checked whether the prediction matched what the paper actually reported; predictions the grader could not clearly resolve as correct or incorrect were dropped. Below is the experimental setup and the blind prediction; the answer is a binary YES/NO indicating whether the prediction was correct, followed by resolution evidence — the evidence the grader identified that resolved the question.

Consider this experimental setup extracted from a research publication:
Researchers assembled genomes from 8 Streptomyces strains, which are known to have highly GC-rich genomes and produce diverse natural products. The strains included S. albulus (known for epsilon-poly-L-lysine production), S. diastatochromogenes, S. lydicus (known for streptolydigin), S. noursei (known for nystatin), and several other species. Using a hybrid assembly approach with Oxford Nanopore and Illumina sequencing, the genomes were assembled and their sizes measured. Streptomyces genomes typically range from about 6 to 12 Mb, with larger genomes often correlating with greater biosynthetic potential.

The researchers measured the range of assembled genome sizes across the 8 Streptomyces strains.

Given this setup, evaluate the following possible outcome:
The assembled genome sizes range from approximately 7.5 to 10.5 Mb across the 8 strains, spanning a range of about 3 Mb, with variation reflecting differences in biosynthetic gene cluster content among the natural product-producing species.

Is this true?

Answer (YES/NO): NO